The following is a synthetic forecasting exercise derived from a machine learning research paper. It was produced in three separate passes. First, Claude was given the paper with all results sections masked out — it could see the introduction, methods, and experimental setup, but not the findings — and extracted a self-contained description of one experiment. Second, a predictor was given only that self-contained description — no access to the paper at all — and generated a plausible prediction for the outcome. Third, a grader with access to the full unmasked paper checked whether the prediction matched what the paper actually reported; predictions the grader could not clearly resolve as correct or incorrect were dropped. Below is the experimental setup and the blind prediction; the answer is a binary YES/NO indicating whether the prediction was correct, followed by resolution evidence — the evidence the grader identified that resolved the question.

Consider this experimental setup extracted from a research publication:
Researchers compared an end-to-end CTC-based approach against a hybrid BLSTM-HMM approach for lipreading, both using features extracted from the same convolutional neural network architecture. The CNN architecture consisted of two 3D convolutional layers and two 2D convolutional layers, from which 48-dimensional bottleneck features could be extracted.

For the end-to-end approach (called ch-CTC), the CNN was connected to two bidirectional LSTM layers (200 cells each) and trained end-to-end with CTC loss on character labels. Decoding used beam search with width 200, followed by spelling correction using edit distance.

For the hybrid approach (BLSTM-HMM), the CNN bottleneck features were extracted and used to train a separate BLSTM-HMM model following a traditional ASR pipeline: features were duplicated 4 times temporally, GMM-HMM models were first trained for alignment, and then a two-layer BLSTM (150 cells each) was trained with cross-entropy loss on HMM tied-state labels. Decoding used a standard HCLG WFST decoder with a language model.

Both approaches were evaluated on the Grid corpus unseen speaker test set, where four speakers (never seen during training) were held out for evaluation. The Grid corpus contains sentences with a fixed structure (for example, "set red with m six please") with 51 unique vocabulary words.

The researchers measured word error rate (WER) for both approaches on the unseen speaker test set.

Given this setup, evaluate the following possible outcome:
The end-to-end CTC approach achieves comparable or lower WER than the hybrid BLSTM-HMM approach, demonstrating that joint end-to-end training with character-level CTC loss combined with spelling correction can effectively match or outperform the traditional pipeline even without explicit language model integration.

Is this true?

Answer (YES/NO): NO